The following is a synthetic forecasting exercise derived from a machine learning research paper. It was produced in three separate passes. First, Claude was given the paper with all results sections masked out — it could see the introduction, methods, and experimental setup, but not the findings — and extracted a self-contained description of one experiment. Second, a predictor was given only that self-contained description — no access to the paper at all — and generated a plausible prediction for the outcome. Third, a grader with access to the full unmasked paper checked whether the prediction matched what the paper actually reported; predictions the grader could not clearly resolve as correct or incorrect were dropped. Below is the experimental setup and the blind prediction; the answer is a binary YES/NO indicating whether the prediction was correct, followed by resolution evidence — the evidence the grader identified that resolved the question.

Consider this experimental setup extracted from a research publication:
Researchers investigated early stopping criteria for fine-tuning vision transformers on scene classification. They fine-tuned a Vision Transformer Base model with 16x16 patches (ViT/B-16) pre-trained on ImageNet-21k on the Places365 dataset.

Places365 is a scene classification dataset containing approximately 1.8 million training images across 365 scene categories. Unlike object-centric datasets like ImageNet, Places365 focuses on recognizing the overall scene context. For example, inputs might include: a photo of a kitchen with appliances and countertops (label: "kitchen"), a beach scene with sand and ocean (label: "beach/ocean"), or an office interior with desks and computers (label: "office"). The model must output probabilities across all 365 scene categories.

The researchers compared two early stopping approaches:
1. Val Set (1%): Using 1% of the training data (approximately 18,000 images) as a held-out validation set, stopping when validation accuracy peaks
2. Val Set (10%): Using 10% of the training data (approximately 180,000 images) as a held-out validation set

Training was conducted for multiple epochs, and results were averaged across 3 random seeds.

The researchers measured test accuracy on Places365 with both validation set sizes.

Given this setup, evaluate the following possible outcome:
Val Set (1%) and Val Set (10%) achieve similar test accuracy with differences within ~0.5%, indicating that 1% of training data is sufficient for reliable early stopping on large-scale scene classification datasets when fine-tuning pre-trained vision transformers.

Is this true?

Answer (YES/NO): YES